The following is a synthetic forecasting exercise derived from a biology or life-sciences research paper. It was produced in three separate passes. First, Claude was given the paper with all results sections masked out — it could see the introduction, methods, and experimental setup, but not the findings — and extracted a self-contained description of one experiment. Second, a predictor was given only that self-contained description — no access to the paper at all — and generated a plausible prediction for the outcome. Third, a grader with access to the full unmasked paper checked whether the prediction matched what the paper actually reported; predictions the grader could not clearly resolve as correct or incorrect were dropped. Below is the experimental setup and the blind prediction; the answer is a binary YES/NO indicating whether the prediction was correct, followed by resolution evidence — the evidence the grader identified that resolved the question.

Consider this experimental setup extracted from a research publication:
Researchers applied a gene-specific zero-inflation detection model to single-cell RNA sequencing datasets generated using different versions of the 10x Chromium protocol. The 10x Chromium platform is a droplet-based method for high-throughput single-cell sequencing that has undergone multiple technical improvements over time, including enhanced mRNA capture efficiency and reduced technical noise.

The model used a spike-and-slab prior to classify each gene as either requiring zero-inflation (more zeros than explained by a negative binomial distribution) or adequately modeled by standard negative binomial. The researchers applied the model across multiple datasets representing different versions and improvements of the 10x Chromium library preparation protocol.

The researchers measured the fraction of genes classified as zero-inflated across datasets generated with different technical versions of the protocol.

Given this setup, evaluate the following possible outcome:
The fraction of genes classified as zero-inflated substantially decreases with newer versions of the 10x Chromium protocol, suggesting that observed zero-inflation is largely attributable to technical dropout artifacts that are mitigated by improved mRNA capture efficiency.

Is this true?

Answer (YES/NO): NO